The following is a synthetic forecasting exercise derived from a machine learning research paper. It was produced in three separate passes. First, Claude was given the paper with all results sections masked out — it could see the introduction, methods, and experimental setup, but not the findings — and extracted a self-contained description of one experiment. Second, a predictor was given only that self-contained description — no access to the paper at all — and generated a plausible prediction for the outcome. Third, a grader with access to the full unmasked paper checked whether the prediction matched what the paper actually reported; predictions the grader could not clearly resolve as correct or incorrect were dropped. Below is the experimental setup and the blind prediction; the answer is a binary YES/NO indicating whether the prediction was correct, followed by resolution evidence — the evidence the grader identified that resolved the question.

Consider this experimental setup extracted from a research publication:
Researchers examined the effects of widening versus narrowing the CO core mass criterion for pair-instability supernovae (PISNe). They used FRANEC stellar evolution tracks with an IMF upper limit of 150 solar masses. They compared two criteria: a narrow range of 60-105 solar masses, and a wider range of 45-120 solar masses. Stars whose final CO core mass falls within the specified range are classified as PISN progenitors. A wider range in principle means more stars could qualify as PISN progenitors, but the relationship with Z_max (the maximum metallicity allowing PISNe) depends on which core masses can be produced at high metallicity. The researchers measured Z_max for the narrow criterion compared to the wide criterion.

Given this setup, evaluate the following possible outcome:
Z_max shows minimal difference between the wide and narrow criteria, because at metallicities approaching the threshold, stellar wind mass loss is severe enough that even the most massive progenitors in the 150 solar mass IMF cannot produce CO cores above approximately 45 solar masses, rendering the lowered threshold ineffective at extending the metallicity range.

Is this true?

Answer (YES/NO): NO